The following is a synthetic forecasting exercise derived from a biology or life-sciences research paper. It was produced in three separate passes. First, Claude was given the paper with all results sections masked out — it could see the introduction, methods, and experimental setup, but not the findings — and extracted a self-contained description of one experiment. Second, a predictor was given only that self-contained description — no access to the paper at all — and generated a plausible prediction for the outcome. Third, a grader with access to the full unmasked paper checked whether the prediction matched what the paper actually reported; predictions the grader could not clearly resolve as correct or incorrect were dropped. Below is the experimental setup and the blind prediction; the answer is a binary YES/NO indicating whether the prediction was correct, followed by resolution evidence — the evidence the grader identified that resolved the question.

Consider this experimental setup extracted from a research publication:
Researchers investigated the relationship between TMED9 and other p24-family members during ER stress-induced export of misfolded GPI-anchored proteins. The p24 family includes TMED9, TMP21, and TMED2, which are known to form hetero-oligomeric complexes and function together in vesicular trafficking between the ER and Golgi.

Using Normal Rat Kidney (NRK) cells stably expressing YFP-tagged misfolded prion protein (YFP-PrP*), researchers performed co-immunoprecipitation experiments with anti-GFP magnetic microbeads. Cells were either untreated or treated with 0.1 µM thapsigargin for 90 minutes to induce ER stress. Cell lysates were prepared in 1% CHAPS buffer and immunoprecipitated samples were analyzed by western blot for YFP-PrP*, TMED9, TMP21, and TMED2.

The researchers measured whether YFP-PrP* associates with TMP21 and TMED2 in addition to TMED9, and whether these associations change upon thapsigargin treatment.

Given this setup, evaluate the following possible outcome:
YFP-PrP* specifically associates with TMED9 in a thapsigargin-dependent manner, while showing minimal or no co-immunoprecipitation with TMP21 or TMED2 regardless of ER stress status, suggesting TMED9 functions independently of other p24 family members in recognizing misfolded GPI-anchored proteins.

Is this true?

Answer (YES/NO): NO